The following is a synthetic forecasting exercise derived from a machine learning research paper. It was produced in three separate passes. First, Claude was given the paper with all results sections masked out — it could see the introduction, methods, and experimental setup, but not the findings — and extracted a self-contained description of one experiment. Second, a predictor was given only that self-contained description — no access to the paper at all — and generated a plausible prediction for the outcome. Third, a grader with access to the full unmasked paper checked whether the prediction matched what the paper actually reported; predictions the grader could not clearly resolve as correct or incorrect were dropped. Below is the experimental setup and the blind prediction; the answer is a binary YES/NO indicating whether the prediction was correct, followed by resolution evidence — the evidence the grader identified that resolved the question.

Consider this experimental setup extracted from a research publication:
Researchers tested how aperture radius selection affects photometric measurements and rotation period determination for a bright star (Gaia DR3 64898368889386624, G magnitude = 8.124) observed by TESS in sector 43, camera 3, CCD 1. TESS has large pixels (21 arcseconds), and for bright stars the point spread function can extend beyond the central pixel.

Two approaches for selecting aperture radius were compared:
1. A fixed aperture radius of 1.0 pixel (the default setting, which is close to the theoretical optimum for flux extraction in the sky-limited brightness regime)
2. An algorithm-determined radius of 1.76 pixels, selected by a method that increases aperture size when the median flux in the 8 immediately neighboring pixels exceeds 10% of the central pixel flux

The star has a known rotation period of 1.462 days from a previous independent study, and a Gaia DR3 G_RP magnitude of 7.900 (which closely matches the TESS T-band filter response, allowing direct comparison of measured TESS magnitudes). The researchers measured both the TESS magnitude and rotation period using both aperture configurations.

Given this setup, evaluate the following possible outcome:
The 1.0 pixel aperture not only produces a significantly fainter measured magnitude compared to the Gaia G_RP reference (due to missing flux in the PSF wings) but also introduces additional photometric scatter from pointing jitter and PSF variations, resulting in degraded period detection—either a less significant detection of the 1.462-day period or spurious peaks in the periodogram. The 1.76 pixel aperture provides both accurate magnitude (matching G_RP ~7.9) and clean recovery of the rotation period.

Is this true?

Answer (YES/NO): YES